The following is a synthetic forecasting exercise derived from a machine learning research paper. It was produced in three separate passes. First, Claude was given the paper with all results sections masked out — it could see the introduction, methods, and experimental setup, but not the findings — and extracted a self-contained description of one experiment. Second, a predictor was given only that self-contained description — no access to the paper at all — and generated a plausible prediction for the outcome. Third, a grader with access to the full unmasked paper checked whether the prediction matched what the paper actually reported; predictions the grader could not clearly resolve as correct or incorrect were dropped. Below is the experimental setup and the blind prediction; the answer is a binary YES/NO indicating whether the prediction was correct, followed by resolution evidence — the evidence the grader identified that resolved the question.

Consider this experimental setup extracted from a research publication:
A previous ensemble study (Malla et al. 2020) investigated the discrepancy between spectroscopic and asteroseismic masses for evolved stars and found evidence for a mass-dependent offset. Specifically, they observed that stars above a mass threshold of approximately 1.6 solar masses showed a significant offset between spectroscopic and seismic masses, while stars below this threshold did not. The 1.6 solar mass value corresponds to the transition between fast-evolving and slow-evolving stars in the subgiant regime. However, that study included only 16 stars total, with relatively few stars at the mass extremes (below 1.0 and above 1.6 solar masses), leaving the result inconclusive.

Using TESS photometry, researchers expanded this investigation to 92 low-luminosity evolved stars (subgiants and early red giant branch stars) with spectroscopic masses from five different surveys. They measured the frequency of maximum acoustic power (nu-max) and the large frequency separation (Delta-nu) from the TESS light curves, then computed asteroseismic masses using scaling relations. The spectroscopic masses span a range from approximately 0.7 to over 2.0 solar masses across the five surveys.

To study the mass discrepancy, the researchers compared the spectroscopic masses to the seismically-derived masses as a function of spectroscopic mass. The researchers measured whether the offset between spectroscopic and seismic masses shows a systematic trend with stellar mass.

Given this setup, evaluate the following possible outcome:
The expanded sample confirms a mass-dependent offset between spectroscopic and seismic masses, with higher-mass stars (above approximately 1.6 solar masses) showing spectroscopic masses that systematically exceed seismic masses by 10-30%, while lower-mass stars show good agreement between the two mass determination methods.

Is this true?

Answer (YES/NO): NO